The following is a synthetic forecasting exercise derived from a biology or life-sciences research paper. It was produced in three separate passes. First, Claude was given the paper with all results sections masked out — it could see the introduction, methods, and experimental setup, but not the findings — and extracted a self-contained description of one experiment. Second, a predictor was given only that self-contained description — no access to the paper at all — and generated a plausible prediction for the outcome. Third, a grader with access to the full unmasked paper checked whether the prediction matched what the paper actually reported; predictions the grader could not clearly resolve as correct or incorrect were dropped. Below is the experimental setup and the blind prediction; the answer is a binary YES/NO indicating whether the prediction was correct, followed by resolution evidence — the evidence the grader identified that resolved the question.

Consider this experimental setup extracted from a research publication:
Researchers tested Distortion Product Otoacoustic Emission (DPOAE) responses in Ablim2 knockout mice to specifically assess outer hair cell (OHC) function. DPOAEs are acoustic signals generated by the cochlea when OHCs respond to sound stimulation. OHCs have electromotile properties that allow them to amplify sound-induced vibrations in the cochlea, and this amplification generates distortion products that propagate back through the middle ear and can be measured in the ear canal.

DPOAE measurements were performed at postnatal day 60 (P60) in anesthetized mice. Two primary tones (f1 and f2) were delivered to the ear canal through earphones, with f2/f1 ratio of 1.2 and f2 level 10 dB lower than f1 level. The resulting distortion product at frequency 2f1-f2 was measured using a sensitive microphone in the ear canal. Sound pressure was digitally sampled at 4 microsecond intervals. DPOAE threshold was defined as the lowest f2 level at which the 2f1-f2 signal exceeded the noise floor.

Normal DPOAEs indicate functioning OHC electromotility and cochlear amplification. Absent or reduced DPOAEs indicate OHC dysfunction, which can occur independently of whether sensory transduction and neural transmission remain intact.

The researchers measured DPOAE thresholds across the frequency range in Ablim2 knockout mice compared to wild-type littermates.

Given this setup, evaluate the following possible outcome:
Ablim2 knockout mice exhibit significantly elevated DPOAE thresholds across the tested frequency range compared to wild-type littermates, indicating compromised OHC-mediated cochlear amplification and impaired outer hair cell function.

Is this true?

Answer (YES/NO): NO